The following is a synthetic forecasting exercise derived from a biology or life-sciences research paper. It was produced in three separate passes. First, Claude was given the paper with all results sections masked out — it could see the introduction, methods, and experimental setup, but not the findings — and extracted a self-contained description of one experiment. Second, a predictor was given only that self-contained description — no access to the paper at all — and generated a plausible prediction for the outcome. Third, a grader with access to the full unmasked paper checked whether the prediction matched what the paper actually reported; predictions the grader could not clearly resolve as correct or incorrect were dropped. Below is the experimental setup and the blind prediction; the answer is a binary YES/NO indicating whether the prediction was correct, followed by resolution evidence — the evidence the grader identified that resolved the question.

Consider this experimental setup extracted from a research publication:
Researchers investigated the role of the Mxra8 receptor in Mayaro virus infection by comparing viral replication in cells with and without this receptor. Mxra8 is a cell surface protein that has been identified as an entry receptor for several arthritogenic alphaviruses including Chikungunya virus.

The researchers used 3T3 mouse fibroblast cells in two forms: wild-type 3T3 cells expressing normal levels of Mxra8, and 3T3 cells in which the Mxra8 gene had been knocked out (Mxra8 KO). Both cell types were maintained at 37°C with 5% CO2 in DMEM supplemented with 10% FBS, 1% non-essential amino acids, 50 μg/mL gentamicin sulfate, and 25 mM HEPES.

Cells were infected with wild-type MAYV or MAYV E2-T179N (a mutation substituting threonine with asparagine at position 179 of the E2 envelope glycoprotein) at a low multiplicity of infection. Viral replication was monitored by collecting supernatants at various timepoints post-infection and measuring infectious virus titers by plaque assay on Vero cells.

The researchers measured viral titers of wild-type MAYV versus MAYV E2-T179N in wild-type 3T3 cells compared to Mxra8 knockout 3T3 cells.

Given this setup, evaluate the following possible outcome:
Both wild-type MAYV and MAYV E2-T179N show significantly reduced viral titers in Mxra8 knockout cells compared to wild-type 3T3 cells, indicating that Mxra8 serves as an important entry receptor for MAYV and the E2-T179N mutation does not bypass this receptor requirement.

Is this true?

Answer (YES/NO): NO